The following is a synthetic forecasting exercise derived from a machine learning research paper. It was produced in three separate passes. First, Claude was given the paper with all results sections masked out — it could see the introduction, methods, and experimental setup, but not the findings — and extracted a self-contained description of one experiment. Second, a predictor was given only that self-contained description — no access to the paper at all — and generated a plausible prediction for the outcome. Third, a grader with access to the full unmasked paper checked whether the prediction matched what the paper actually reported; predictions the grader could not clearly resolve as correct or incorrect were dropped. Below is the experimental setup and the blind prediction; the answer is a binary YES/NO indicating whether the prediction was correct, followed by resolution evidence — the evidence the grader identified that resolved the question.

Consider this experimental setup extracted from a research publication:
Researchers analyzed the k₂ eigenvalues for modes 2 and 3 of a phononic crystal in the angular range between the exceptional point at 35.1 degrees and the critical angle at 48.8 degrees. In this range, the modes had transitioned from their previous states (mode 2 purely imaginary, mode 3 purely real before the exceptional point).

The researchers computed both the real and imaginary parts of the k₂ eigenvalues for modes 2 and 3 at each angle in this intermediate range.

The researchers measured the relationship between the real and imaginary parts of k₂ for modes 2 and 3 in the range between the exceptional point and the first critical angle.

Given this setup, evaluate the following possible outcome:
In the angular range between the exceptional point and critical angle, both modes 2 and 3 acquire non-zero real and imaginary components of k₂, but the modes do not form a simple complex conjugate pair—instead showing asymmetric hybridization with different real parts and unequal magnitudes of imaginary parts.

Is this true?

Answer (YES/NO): NO